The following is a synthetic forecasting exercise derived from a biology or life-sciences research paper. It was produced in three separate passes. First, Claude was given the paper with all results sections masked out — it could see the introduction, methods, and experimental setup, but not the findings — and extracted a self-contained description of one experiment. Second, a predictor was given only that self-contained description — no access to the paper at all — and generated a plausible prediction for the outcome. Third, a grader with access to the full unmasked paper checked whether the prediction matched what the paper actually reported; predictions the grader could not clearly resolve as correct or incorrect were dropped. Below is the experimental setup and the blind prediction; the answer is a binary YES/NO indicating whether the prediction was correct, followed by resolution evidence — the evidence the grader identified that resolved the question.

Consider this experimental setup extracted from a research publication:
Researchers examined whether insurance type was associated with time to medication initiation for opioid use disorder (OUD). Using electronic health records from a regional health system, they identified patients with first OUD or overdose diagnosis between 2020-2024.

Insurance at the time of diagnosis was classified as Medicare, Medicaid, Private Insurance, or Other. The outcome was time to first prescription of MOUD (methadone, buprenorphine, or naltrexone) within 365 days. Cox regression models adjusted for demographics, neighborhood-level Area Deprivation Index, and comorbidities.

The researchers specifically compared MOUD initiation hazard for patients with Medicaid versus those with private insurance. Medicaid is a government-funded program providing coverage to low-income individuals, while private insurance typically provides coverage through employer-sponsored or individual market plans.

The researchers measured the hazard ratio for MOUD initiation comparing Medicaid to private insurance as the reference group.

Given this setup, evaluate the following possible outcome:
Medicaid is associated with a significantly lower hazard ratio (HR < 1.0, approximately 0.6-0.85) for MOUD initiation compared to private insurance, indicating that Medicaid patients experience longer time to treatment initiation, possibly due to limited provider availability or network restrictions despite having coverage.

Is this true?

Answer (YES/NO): NO